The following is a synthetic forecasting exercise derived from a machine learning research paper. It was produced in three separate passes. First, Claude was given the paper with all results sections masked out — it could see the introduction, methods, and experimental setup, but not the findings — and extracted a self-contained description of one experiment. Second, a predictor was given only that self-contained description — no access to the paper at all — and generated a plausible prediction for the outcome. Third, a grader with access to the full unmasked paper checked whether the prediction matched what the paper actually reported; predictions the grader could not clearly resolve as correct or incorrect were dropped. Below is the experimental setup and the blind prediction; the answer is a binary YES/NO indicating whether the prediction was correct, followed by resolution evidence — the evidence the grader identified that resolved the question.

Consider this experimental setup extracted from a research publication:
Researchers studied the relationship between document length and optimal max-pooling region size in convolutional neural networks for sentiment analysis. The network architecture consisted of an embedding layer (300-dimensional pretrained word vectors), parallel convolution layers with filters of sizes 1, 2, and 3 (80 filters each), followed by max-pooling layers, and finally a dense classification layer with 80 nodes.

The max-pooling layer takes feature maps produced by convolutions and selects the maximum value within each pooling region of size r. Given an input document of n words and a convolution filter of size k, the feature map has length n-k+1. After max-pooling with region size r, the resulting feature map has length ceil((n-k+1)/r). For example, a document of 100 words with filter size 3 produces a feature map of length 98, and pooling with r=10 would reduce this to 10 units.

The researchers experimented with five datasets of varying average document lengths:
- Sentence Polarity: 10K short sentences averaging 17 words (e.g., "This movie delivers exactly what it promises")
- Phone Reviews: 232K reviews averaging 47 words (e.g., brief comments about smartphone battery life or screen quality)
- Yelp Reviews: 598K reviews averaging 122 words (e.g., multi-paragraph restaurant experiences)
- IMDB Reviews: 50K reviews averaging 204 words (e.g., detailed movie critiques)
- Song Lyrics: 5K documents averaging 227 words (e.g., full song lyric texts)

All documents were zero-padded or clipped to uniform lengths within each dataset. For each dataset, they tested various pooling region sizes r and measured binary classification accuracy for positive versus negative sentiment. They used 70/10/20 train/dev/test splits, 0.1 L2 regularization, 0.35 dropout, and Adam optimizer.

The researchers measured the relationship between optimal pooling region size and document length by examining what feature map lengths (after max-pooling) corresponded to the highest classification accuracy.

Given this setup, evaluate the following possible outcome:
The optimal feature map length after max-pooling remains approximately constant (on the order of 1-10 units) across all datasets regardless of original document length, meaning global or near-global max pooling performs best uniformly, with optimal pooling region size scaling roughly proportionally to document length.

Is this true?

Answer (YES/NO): NO